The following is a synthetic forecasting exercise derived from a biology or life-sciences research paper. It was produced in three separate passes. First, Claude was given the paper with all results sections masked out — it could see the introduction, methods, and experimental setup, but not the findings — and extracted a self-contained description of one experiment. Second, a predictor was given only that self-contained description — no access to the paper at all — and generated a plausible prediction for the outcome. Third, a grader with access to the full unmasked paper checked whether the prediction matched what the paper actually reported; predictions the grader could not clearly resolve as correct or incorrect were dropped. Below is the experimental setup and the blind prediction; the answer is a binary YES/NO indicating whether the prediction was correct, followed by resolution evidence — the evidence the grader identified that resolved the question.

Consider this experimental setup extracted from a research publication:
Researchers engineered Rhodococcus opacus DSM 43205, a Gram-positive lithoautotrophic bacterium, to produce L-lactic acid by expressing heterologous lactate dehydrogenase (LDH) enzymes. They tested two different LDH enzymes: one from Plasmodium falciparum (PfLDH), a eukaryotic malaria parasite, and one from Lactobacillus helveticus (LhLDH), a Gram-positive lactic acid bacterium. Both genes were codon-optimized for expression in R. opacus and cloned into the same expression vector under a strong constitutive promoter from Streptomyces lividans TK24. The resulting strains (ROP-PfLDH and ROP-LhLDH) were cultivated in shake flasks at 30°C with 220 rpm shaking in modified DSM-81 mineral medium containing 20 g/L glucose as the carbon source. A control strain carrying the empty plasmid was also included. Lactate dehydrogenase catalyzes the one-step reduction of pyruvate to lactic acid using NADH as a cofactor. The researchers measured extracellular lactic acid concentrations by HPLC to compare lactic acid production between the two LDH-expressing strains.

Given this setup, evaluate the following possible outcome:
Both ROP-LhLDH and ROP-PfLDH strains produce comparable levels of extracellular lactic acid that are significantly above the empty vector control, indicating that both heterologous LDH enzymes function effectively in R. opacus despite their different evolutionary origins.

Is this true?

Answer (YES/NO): YES